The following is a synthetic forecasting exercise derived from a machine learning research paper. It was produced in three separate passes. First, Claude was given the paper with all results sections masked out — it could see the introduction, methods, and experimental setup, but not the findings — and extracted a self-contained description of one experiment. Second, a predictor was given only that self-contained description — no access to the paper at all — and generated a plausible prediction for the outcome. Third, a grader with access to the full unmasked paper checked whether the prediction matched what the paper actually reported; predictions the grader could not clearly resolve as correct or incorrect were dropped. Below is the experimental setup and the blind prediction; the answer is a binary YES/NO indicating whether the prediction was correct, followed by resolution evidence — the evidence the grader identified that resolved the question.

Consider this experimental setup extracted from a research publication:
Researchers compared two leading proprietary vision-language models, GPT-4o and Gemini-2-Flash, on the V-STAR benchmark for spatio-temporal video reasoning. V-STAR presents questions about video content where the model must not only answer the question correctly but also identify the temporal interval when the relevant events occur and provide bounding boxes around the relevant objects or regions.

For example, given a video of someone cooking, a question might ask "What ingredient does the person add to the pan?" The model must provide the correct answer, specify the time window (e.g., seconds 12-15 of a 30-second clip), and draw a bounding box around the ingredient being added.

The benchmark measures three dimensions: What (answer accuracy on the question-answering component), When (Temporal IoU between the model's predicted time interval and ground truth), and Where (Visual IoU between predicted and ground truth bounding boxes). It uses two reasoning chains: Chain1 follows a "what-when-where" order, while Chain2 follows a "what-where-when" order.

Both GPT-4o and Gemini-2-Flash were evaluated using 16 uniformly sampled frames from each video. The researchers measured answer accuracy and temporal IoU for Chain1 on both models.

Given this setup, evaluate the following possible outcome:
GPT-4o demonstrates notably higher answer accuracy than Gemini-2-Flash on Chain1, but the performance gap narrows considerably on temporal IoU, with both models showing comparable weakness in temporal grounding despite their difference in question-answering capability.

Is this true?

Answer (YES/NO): NO